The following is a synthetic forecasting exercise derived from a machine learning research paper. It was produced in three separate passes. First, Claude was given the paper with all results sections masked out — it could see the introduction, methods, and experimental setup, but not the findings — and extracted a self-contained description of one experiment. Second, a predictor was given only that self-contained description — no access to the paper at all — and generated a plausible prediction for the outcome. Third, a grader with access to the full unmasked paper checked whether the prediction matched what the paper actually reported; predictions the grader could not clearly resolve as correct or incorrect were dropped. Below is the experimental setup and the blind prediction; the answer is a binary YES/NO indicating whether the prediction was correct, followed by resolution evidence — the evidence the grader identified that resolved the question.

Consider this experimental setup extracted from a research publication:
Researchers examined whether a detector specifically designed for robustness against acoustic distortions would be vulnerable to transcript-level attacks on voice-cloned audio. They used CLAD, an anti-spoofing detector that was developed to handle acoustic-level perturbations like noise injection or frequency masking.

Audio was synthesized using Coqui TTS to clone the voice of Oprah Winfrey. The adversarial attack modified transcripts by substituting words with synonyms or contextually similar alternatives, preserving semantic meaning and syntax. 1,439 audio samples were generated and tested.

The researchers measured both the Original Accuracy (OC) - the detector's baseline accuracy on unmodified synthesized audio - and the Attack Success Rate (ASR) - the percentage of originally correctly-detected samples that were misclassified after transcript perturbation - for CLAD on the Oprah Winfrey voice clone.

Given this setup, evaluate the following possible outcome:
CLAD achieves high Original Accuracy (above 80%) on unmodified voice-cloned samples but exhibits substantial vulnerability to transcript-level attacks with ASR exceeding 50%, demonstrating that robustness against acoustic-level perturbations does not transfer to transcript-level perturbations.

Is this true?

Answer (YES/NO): NO